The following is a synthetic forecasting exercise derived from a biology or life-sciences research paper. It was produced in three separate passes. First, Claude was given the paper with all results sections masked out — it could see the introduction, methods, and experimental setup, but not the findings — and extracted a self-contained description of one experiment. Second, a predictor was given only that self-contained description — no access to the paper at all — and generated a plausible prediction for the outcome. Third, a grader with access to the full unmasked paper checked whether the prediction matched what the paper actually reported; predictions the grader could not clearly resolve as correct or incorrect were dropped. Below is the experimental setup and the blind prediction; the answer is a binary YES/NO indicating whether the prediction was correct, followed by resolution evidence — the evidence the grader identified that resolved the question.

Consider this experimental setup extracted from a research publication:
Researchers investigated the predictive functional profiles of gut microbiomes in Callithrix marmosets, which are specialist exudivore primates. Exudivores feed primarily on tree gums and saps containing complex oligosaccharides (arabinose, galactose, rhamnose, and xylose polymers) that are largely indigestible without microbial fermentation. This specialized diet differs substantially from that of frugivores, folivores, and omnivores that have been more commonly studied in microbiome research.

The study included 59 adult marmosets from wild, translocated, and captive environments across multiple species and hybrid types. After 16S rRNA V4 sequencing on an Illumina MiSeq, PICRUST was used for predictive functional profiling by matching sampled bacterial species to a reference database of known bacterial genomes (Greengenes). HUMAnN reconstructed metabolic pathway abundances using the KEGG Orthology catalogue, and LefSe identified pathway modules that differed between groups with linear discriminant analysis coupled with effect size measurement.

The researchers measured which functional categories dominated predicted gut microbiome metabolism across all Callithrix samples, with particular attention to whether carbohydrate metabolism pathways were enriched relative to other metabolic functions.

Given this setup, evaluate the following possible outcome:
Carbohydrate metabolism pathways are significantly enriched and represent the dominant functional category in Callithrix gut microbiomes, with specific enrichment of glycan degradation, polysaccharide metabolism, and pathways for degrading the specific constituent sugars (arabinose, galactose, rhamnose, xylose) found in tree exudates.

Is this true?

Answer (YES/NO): NO